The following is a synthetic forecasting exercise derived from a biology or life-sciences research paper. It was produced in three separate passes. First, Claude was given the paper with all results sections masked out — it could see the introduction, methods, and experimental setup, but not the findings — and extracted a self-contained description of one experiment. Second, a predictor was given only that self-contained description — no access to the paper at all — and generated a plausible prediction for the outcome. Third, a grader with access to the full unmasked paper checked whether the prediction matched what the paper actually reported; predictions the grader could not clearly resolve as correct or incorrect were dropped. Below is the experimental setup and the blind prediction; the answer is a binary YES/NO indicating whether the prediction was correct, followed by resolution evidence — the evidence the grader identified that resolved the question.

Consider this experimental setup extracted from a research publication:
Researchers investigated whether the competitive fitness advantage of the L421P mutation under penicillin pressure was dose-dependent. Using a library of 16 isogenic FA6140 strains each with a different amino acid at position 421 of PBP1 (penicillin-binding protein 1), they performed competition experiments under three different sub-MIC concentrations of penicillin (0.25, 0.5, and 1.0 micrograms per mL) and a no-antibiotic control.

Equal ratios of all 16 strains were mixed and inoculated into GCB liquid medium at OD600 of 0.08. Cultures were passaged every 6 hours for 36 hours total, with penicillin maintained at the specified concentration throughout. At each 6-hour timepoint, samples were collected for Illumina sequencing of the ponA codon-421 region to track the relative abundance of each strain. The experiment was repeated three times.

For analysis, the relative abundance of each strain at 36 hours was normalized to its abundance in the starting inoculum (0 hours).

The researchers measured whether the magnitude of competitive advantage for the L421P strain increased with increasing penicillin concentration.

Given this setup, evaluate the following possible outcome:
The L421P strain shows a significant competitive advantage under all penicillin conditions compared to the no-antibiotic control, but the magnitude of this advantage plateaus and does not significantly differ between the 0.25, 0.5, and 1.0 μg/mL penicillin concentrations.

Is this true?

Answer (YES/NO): NO